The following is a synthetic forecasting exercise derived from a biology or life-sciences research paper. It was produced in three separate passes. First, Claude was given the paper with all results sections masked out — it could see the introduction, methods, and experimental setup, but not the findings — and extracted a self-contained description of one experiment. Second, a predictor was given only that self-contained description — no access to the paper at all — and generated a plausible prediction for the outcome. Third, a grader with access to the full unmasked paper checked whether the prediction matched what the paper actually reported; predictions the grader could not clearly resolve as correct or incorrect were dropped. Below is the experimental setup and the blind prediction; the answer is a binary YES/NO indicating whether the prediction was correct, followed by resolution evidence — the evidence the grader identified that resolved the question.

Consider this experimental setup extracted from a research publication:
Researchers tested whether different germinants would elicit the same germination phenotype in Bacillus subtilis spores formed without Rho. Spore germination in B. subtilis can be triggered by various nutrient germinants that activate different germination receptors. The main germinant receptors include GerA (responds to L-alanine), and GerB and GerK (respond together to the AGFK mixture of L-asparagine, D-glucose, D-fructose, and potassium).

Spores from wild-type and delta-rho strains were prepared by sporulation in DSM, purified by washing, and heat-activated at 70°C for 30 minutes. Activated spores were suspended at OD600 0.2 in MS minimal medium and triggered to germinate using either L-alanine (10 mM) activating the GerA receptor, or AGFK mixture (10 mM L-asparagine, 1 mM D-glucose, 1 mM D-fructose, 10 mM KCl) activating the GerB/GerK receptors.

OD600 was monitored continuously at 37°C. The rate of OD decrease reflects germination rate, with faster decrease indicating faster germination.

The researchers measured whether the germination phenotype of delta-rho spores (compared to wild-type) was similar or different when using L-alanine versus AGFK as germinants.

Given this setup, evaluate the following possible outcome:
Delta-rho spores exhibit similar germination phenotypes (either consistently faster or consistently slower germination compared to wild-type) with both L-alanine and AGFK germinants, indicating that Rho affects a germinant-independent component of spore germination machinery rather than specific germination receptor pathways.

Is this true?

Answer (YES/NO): YES